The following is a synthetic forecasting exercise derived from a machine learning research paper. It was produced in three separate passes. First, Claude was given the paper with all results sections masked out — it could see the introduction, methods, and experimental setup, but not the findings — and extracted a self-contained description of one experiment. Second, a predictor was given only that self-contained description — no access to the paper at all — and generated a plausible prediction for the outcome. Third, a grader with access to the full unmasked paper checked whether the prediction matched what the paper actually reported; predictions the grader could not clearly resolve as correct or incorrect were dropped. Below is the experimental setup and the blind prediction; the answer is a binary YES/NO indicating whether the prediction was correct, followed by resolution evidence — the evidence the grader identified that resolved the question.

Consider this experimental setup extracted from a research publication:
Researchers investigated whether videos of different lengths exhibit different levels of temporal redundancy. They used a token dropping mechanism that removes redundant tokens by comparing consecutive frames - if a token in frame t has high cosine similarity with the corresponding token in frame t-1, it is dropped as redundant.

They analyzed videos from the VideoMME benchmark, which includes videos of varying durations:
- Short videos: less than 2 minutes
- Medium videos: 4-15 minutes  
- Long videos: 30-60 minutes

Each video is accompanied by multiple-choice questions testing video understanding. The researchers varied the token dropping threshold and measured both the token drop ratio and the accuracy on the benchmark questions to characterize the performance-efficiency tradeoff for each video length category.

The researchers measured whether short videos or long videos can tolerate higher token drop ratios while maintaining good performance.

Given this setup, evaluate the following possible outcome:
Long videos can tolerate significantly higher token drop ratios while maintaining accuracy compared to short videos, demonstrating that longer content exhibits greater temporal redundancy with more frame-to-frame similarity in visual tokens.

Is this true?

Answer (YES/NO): YES